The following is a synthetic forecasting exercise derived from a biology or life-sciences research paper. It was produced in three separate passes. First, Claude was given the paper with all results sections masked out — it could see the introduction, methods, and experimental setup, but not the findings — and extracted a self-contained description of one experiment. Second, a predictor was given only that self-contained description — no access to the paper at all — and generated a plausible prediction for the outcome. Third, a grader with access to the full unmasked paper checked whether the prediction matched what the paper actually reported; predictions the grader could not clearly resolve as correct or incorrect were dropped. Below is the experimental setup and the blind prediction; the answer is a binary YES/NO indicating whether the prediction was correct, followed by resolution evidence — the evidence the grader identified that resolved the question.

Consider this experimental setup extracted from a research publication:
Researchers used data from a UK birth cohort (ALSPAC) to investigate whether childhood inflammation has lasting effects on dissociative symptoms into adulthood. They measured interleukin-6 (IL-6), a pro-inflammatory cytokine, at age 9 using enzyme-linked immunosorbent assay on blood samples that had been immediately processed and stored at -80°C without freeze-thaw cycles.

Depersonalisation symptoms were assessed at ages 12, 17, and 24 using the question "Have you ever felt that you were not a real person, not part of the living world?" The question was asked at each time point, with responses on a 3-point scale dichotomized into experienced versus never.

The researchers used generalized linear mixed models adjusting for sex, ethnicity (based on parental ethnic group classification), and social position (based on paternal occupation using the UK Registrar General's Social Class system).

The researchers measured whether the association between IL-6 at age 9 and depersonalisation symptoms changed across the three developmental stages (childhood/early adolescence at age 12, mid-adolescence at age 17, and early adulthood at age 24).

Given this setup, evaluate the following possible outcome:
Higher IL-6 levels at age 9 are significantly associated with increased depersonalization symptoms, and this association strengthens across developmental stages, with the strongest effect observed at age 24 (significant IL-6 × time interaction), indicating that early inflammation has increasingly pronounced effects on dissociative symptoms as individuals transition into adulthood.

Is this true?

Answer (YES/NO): NO